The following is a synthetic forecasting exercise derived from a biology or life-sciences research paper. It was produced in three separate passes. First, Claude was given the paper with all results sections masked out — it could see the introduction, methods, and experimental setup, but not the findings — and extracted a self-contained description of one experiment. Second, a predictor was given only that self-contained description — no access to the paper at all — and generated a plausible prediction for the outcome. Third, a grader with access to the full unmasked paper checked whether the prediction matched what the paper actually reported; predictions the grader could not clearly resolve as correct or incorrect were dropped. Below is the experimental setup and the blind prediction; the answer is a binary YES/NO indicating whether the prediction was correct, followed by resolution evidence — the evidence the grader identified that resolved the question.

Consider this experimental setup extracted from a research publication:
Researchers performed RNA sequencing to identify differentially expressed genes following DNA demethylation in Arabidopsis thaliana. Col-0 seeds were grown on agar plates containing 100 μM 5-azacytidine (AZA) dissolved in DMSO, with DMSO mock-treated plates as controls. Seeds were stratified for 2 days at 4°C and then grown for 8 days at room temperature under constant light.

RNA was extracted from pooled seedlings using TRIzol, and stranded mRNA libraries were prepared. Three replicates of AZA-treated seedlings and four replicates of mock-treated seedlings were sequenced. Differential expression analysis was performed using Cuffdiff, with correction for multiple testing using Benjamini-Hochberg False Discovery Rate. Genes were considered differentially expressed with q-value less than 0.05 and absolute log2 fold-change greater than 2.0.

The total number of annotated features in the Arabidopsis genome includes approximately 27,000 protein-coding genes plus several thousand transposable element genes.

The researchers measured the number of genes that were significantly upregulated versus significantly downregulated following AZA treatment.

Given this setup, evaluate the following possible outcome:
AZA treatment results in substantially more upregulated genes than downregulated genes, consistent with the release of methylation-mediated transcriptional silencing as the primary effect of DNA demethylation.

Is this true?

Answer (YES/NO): YES